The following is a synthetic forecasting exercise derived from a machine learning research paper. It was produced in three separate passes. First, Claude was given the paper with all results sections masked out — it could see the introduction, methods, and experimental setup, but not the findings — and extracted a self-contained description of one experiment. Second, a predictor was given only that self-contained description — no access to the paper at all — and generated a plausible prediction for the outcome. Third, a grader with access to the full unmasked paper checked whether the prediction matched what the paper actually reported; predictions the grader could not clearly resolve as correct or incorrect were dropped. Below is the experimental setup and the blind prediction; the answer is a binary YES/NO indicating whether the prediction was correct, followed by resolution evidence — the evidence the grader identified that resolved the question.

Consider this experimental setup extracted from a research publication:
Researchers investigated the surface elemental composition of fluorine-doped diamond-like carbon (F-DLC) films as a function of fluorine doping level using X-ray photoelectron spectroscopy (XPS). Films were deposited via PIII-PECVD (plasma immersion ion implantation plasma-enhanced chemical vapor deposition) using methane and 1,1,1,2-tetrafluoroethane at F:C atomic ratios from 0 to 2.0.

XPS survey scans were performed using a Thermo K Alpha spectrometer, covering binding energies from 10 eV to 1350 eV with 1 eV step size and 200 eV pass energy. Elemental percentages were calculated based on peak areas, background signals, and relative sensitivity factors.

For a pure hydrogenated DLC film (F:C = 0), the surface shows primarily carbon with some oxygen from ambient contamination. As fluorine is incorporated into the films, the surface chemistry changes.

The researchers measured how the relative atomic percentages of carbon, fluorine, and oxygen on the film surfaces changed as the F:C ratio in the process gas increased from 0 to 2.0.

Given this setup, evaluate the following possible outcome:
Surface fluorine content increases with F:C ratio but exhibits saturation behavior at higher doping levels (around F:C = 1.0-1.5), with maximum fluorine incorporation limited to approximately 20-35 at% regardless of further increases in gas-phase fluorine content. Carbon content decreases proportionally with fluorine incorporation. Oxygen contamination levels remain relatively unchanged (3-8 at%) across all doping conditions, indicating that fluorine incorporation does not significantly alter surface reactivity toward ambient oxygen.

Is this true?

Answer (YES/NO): NO